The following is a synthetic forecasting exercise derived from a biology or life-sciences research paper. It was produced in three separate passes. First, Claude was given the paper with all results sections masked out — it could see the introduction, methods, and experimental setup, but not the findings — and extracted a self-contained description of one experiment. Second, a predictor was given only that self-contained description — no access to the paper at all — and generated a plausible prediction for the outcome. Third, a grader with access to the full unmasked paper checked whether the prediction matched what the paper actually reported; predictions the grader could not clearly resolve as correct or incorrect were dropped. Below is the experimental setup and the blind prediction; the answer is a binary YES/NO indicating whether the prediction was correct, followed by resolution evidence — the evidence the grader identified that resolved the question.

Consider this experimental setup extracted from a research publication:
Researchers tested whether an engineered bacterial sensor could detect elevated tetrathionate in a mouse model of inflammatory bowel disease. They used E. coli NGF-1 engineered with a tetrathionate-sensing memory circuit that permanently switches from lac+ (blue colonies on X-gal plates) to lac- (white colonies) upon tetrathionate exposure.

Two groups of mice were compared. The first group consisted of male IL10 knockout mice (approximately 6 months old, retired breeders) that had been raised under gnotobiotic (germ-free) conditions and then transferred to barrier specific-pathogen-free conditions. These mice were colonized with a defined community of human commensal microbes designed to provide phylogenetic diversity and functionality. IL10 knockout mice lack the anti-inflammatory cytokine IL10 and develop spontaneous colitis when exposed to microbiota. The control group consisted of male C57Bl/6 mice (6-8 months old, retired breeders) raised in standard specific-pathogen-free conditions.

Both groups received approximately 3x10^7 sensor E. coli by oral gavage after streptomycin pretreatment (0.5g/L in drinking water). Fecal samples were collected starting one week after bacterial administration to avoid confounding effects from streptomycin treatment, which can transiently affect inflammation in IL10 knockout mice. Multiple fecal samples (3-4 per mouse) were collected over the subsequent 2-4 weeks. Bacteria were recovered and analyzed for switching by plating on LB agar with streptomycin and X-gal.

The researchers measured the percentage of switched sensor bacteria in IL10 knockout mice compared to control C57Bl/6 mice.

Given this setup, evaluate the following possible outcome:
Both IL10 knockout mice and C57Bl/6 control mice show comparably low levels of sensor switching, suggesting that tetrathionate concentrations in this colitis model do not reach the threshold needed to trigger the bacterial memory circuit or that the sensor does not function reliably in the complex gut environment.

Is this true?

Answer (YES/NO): NO